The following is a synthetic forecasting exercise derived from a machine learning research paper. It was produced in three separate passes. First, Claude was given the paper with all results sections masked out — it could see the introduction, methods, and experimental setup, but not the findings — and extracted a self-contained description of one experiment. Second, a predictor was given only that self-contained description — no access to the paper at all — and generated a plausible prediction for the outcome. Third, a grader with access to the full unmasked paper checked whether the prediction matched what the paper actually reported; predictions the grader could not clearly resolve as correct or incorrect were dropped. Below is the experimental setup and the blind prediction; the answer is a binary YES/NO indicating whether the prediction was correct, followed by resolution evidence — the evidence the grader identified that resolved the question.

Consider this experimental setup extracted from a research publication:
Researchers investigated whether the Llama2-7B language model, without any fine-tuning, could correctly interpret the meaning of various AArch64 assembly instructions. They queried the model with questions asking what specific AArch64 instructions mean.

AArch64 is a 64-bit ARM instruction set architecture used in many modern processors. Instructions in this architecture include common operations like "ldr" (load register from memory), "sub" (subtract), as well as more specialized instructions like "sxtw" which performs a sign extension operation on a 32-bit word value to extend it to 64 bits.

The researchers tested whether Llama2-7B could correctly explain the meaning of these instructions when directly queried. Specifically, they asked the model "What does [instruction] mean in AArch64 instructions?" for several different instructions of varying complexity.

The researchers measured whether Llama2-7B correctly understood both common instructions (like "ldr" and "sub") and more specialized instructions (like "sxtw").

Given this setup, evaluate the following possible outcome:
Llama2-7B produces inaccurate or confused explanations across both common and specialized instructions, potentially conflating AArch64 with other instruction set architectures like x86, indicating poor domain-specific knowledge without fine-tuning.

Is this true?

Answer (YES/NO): NO